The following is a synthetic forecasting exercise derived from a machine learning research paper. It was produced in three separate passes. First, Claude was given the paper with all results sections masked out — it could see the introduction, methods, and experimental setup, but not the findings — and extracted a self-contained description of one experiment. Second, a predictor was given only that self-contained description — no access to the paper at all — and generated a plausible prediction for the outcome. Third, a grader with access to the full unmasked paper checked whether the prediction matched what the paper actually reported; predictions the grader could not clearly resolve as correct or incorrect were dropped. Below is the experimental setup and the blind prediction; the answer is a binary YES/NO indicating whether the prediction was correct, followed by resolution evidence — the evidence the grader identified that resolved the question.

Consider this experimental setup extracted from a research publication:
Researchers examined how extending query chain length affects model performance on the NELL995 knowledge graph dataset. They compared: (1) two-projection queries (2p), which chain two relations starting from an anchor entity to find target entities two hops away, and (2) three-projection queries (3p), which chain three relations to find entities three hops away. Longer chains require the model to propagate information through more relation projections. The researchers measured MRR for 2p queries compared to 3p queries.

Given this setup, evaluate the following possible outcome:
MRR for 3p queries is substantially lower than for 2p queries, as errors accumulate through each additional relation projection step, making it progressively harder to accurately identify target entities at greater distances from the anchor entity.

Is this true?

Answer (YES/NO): YES